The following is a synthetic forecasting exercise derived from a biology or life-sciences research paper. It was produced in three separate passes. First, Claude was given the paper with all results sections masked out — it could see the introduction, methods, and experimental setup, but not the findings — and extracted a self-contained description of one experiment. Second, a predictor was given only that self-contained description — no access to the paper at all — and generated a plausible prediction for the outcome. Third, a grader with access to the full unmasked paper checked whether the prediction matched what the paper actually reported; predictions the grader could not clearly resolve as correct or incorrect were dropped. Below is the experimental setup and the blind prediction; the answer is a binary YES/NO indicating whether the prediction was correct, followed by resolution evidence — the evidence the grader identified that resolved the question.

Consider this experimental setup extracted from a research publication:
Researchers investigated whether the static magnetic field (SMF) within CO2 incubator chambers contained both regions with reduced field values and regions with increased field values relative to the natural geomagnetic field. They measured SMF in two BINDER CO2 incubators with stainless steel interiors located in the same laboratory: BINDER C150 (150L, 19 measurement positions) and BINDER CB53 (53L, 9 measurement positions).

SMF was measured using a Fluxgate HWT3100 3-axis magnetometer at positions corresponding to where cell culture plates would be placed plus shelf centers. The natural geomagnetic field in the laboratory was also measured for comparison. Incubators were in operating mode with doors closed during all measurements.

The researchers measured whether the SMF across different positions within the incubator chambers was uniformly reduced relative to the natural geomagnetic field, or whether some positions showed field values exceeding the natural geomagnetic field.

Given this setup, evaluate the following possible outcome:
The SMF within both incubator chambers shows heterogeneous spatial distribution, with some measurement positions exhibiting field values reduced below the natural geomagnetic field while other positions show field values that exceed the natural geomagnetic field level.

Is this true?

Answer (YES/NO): NO